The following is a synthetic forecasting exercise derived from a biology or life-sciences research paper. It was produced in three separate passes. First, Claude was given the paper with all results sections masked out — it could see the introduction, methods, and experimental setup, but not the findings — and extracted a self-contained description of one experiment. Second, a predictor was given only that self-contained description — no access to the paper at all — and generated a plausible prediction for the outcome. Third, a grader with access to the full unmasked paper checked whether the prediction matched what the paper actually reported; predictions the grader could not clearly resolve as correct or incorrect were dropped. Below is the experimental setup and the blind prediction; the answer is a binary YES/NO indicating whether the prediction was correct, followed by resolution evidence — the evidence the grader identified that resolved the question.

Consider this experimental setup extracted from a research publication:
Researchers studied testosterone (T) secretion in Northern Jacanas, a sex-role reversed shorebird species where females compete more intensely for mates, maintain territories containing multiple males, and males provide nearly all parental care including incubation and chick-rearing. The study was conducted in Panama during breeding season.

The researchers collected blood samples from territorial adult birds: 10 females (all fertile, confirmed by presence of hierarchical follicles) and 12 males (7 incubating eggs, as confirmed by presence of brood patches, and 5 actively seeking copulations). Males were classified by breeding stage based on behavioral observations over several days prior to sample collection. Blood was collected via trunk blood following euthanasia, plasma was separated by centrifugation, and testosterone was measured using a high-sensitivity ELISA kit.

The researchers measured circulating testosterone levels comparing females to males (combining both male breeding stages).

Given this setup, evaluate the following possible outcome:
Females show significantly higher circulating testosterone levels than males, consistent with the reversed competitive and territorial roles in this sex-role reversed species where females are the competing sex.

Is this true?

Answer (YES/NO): NO